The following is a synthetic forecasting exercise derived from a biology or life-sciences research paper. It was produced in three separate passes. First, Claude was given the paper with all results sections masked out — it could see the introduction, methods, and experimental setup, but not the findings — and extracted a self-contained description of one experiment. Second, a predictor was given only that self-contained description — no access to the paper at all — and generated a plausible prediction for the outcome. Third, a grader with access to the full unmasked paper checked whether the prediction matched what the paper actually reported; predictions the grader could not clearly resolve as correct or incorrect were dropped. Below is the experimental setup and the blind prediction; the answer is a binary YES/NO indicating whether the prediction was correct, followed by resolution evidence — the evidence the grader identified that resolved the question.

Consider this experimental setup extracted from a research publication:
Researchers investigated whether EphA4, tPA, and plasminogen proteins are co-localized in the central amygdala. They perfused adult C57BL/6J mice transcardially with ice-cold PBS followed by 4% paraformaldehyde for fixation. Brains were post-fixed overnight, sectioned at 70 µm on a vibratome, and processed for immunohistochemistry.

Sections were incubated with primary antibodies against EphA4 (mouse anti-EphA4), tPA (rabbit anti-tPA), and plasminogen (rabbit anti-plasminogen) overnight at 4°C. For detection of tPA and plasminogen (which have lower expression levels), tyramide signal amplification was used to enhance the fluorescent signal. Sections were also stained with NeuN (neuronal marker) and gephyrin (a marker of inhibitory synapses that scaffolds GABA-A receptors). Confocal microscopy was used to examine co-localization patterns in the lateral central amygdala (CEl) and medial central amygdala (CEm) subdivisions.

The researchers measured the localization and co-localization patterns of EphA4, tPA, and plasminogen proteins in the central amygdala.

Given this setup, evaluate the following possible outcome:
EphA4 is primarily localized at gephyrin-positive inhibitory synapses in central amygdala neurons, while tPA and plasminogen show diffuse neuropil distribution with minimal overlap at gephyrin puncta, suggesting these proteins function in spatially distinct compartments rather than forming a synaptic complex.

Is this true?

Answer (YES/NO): NO